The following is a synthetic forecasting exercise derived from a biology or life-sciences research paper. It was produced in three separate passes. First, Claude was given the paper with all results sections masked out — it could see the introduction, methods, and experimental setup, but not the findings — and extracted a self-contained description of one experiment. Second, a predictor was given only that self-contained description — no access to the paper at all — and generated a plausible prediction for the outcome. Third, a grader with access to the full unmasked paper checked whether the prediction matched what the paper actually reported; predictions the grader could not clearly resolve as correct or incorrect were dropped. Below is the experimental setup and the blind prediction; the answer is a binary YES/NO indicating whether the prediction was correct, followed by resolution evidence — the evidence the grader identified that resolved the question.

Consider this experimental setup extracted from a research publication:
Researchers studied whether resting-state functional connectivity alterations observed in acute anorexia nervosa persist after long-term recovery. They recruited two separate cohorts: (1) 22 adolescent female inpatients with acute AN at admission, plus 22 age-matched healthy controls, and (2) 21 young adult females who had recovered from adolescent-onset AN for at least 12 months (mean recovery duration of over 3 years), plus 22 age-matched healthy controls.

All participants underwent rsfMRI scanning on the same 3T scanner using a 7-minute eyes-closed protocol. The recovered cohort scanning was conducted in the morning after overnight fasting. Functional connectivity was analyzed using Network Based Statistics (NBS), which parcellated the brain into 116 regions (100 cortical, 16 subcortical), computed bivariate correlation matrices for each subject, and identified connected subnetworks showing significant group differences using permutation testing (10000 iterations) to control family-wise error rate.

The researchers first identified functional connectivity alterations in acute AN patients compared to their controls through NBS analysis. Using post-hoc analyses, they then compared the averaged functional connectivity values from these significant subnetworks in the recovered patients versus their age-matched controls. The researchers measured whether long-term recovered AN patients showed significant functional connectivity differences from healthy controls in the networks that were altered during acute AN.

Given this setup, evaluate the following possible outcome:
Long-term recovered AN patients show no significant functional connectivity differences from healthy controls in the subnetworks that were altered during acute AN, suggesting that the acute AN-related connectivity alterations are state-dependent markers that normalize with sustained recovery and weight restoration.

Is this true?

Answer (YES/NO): YES